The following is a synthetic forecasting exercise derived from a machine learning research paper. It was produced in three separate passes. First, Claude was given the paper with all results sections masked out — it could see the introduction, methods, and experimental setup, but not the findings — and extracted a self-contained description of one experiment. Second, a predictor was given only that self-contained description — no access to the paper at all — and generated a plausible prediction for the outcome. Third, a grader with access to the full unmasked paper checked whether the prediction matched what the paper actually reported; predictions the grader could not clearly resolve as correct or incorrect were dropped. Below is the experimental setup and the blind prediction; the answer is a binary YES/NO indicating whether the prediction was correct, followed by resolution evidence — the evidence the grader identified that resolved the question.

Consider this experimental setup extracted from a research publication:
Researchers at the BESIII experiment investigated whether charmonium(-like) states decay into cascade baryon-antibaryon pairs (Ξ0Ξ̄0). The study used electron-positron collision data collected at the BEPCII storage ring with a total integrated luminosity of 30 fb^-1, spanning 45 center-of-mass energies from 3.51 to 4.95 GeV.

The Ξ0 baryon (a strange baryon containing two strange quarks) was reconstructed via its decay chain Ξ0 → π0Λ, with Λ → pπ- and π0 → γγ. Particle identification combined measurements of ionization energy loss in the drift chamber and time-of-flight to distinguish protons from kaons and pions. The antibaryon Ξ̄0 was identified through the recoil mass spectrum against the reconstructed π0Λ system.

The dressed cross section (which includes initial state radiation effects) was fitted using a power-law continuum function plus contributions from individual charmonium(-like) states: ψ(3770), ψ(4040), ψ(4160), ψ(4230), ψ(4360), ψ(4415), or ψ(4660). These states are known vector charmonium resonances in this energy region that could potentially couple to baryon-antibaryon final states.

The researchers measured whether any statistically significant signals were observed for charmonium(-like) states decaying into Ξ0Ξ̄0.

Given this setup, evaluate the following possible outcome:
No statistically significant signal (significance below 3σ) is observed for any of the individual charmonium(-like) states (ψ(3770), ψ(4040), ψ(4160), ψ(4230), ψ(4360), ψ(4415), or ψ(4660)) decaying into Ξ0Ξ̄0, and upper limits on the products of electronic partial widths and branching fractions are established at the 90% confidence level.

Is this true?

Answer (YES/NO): YES